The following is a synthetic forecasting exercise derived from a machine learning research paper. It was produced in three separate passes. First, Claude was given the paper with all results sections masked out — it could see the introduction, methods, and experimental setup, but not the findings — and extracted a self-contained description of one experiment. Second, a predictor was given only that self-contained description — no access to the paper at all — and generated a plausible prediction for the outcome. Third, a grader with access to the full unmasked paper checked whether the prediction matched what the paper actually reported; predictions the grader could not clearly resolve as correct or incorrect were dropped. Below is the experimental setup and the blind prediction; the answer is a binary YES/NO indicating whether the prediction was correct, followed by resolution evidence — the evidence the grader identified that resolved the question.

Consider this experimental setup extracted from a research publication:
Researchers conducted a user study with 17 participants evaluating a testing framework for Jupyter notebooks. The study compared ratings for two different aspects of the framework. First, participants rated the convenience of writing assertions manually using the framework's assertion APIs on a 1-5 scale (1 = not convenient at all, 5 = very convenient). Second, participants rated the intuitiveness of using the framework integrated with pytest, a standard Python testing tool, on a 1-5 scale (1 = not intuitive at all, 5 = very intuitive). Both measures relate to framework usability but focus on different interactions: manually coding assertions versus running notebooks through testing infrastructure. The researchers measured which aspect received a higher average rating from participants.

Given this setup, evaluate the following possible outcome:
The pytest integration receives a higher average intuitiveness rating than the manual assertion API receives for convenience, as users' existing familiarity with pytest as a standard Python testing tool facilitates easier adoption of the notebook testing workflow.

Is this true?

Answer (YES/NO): YES